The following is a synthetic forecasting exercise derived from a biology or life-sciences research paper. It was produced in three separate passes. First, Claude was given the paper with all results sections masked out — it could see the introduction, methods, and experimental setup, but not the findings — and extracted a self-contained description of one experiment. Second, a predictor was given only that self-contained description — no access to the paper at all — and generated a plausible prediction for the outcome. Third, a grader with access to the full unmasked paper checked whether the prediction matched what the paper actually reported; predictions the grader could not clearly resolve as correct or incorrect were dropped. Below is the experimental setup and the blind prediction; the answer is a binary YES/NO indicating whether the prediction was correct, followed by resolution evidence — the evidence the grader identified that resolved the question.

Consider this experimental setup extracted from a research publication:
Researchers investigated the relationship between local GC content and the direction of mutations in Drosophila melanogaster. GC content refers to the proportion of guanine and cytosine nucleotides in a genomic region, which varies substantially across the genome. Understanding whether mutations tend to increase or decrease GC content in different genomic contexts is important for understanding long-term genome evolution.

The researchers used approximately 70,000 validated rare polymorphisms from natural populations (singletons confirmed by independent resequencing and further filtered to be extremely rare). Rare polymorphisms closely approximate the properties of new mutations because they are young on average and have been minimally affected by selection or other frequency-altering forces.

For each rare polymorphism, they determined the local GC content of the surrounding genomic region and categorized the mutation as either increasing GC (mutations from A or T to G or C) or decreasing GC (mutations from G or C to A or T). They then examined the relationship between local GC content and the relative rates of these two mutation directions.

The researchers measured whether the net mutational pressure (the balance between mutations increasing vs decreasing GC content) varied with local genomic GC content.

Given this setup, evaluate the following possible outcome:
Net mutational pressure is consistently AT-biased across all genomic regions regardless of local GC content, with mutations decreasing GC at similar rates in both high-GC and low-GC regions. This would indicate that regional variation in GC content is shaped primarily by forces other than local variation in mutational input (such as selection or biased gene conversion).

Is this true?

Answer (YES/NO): NO